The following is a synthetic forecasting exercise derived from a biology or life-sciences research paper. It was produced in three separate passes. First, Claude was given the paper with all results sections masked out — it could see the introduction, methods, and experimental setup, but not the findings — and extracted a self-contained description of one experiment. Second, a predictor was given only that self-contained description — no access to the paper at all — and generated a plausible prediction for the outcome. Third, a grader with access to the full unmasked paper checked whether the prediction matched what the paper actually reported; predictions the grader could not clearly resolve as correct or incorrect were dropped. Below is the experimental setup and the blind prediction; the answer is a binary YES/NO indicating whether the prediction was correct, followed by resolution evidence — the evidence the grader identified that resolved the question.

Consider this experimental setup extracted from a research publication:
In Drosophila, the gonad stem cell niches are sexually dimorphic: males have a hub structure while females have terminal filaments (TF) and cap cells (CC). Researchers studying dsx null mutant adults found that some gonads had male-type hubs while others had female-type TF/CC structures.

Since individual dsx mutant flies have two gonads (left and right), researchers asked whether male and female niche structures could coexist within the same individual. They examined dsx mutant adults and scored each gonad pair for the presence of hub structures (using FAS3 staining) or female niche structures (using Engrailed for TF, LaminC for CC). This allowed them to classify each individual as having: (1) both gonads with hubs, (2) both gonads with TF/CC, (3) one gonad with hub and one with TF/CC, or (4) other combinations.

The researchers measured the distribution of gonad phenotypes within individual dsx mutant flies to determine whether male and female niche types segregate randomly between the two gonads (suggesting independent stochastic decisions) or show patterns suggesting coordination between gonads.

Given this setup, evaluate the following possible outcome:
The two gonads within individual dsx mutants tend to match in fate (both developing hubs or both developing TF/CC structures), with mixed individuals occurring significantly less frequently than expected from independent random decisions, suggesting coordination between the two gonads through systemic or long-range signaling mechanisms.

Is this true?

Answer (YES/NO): NO